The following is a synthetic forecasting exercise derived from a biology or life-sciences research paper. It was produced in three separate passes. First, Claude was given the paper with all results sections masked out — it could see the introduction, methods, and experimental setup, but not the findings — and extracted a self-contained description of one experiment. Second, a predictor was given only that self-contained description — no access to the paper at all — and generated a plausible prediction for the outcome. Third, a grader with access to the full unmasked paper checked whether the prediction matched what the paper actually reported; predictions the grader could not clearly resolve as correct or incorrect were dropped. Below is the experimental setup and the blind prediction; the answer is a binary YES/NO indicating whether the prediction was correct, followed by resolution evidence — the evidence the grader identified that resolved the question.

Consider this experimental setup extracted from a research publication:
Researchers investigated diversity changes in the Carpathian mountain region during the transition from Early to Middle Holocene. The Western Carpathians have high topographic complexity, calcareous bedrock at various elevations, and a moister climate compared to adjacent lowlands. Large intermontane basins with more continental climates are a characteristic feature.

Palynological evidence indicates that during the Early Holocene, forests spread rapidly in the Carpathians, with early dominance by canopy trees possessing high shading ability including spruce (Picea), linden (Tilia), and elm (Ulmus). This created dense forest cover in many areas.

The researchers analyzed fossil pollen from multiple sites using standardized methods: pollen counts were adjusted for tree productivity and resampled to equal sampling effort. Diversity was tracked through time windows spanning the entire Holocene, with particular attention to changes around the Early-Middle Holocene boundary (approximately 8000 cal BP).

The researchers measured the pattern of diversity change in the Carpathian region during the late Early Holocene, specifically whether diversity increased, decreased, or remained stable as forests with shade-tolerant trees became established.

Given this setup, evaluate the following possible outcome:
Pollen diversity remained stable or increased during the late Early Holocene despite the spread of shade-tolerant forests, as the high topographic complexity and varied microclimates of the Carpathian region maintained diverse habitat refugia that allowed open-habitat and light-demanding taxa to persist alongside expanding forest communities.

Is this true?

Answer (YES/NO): NO